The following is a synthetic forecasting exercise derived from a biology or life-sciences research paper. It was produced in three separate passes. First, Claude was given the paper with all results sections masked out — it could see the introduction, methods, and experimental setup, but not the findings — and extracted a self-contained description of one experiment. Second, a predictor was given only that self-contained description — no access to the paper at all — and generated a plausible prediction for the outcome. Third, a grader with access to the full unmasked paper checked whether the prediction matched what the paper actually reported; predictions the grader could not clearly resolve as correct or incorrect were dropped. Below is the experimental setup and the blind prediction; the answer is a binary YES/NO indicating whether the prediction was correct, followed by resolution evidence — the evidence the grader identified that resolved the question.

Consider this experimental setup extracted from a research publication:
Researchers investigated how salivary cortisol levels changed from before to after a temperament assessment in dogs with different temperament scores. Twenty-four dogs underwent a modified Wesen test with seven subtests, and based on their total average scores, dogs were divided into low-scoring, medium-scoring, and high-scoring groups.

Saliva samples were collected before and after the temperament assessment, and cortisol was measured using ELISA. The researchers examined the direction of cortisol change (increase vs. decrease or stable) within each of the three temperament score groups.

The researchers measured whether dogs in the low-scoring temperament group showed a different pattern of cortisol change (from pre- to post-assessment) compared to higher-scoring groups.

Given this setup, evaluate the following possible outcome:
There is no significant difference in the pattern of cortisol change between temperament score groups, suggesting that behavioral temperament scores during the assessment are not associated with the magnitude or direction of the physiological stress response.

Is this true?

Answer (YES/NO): NO